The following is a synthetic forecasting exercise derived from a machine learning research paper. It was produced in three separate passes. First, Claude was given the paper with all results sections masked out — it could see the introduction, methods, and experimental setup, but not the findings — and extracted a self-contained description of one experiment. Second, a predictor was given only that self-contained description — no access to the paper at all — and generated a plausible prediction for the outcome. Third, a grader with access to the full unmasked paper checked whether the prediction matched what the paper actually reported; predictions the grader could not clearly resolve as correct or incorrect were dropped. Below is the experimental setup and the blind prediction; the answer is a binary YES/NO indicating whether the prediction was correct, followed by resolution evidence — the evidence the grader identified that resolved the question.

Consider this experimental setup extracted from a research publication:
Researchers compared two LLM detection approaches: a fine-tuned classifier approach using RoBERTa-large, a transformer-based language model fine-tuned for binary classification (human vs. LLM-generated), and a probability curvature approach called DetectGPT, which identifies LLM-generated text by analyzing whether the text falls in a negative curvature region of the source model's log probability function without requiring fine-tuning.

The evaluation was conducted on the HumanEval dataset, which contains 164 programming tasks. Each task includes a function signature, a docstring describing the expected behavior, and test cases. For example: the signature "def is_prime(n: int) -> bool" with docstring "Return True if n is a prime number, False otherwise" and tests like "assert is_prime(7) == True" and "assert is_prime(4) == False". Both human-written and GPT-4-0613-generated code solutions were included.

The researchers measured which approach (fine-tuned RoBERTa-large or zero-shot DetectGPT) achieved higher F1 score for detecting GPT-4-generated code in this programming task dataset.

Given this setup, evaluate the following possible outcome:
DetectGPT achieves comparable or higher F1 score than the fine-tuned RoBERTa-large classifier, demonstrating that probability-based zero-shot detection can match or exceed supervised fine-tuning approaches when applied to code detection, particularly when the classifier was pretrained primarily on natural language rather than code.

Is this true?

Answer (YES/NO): NO